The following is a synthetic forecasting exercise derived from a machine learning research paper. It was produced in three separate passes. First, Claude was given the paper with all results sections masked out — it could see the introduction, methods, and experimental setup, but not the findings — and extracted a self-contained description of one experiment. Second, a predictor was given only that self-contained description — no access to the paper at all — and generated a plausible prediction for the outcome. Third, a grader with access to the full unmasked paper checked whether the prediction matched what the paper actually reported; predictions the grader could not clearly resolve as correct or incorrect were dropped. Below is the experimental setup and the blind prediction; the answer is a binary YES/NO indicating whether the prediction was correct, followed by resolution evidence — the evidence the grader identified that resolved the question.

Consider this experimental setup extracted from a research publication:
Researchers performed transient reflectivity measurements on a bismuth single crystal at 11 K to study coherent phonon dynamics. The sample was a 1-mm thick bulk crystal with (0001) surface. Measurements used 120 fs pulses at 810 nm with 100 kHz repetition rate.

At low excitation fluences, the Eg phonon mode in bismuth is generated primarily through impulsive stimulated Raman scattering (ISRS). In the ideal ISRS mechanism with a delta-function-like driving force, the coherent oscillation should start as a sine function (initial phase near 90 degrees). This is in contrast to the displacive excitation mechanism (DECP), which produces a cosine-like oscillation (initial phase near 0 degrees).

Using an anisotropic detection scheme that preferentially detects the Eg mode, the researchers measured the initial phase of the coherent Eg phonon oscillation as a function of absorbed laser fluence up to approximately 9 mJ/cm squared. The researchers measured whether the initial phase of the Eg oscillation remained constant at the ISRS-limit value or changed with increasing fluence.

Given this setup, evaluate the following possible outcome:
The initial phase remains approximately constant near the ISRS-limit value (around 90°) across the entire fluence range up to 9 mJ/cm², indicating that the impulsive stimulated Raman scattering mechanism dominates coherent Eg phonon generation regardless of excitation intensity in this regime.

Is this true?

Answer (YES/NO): NO